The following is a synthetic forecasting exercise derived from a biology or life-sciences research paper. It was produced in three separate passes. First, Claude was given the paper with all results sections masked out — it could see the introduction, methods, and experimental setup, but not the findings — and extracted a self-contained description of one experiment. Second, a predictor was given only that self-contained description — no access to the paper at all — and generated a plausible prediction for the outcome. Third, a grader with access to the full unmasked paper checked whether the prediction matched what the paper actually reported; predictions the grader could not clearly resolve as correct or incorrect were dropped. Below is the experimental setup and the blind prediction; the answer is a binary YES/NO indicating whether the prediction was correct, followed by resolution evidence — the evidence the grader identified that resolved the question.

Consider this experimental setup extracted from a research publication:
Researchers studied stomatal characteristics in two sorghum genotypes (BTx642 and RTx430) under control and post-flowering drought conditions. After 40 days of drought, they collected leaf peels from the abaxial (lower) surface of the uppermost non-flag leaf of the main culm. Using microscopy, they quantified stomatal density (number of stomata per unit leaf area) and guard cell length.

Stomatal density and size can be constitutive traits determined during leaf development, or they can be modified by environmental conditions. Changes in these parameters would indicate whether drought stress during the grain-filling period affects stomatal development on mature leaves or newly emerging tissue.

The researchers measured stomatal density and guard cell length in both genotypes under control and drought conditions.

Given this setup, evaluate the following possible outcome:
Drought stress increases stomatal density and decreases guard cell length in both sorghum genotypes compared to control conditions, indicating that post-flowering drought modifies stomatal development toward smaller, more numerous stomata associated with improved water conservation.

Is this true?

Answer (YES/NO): NO